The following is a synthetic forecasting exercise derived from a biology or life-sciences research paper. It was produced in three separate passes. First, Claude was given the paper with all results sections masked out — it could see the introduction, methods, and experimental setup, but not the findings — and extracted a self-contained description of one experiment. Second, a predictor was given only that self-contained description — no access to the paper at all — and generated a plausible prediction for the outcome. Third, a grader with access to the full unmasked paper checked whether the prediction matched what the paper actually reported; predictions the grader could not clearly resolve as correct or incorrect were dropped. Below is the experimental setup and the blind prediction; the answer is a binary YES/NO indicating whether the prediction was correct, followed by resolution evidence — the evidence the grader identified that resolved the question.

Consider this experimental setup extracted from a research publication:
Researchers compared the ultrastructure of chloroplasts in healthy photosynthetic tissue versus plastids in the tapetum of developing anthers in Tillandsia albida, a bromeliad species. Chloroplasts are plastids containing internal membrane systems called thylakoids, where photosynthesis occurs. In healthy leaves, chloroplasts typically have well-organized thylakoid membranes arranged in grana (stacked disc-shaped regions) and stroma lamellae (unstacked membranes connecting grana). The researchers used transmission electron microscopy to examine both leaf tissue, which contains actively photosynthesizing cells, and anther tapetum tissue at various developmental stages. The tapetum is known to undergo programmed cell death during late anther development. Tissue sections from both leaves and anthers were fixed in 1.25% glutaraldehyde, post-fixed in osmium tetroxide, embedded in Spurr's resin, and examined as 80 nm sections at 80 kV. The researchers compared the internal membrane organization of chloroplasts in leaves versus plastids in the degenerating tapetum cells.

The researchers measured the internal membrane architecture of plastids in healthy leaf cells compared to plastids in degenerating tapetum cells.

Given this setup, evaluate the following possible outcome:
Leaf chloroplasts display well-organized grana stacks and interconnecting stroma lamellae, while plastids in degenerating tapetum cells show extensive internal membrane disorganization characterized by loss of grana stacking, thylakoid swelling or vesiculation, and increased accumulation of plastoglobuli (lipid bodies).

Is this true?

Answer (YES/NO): NO